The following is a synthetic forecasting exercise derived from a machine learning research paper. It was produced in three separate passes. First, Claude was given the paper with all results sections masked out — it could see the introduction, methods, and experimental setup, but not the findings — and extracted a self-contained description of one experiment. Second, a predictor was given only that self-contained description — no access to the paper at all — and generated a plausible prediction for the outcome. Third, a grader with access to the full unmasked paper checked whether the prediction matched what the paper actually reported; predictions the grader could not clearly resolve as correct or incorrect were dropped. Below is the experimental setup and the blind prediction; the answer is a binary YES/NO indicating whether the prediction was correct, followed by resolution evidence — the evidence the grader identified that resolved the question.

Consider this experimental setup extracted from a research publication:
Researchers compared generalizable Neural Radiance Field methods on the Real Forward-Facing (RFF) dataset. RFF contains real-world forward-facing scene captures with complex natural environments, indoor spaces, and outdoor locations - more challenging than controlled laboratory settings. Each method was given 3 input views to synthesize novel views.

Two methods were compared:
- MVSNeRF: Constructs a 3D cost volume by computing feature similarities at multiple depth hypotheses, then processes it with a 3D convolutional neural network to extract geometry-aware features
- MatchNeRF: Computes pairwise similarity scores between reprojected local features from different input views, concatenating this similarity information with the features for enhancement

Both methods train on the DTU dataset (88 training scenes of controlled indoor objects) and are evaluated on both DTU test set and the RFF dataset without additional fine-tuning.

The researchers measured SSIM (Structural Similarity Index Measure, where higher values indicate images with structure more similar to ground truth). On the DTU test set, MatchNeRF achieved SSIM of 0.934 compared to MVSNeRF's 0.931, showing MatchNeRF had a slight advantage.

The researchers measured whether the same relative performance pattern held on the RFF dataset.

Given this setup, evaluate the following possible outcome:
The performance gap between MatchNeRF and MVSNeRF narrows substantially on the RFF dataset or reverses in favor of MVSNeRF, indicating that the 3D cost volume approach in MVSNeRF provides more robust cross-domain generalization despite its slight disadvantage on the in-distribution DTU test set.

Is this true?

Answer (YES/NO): NO